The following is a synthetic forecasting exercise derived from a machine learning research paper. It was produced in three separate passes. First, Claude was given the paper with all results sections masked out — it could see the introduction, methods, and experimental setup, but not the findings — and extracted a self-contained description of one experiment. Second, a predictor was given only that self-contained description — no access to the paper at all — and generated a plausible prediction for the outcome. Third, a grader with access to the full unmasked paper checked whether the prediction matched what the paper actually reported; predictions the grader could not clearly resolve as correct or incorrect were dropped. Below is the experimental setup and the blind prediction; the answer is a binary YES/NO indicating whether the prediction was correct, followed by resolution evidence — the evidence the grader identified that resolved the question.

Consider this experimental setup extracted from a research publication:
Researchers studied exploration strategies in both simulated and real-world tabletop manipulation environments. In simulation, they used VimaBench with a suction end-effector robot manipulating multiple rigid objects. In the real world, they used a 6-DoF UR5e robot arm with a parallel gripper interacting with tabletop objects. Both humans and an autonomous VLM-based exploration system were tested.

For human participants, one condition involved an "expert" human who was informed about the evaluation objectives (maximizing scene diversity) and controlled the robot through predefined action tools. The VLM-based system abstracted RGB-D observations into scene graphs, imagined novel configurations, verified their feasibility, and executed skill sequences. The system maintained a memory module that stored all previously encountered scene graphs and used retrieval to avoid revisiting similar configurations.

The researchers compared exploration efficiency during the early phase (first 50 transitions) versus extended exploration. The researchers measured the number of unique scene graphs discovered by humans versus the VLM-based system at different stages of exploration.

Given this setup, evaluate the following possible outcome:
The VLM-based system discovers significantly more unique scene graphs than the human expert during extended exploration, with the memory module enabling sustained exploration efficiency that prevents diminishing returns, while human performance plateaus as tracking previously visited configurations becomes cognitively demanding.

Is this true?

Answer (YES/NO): NO